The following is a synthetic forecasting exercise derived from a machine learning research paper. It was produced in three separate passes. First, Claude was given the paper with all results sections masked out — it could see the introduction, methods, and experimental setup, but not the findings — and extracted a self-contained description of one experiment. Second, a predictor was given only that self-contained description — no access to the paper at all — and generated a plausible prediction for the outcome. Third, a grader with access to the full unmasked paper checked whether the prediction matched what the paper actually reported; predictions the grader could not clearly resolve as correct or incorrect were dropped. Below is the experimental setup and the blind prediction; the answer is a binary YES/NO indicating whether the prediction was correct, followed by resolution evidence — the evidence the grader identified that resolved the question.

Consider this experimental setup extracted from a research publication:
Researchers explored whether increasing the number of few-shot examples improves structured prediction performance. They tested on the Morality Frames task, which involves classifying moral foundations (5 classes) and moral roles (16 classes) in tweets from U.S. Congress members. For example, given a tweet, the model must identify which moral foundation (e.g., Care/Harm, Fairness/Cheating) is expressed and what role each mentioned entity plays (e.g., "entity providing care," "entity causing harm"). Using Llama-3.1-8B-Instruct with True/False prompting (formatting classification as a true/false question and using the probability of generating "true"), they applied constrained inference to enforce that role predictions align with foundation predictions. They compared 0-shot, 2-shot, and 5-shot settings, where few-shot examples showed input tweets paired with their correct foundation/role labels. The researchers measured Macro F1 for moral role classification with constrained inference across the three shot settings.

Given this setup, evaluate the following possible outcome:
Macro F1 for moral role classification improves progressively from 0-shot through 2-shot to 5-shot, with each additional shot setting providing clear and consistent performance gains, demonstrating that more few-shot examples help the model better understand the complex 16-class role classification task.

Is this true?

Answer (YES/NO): YES